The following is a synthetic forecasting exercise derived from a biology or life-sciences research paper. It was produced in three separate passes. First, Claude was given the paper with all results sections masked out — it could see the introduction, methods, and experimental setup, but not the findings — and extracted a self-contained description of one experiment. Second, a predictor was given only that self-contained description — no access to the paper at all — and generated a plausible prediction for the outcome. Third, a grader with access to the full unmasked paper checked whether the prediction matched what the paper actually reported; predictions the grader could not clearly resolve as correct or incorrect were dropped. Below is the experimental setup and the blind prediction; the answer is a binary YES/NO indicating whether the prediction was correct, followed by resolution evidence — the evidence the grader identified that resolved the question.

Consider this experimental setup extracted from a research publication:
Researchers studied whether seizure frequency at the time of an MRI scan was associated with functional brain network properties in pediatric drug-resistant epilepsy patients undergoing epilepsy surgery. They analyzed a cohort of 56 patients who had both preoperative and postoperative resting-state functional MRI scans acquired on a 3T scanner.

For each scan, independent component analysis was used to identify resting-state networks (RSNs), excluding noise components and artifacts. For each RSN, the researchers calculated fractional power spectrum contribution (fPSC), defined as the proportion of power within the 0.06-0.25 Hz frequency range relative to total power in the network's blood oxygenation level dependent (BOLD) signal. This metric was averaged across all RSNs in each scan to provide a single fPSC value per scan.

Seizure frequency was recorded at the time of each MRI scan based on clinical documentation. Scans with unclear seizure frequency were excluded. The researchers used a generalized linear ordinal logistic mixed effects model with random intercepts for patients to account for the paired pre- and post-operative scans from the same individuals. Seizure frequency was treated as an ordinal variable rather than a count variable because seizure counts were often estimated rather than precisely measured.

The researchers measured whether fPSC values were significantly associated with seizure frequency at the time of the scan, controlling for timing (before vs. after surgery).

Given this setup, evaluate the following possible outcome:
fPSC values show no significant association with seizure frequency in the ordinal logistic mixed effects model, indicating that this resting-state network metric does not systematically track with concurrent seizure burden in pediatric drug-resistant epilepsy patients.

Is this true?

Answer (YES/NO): YES